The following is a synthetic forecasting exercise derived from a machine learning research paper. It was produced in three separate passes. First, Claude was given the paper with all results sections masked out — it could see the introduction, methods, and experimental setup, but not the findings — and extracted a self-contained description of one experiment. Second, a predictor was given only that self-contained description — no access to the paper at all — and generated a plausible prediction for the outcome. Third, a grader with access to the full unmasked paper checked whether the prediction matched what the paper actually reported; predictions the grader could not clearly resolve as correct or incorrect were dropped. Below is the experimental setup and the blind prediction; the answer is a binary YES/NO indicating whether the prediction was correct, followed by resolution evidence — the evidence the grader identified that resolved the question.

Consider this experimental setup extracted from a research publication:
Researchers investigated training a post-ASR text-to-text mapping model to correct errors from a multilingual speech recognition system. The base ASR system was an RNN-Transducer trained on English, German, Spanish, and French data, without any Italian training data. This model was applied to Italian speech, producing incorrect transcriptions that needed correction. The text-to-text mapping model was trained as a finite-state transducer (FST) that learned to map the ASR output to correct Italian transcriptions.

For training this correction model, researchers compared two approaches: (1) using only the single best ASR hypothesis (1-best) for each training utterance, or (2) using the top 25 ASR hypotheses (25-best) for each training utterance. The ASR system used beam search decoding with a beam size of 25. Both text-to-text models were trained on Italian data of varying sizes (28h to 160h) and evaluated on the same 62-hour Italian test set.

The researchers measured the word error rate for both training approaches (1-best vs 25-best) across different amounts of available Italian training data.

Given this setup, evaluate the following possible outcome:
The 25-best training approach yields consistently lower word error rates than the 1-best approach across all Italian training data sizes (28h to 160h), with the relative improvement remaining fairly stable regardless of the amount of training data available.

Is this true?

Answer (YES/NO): NO